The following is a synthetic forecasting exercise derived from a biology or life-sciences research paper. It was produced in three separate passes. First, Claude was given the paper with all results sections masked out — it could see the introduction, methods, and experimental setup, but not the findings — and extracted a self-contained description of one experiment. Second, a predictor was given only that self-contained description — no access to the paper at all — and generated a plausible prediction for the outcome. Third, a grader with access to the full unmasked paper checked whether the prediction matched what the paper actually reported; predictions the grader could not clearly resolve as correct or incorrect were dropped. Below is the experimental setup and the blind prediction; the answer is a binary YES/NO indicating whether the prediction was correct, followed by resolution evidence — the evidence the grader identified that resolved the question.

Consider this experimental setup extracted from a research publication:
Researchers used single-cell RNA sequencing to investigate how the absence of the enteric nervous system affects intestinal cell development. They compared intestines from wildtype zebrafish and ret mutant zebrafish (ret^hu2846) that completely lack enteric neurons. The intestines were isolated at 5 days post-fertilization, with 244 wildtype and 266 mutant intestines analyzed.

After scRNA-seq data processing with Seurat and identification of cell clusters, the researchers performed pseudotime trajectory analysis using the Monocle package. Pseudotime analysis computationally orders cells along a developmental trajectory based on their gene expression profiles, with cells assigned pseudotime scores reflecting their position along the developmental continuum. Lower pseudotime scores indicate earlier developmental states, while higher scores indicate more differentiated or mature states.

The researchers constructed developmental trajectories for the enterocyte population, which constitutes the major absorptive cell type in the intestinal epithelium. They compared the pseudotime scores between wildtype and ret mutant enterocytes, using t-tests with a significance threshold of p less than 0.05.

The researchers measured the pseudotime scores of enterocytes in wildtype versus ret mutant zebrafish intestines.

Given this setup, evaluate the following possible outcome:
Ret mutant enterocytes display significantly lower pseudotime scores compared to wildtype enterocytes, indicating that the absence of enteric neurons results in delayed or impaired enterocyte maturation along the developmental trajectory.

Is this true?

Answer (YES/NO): YES